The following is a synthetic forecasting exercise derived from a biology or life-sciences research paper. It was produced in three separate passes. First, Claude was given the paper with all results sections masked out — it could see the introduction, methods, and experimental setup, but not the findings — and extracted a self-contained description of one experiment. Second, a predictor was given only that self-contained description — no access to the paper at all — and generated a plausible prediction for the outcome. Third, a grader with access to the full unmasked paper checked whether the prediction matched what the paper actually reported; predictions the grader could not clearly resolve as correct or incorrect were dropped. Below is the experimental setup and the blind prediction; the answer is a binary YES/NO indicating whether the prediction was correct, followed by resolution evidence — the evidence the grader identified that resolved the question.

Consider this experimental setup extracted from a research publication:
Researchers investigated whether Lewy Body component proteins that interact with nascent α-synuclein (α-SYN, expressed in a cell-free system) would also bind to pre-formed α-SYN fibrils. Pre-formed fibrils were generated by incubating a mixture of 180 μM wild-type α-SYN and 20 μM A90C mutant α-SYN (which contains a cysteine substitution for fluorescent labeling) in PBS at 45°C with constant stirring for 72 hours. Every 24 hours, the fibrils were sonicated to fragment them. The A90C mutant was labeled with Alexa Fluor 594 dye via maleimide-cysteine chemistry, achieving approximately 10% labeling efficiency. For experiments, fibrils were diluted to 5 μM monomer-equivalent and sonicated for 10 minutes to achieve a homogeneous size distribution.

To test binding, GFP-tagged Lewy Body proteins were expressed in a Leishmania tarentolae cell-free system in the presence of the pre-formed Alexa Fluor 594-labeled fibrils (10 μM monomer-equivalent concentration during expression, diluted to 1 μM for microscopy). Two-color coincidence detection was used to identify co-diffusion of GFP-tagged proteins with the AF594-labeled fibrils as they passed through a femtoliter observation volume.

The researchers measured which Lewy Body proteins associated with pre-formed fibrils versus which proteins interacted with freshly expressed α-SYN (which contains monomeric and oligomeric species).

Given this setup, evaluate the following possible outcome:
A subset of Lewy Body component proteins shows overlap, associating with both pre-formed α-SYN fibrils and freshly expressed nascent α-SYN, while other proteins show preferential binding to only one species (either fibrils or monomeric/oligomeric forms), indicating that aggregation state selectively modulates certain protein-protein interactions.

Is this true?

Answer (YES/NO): YES